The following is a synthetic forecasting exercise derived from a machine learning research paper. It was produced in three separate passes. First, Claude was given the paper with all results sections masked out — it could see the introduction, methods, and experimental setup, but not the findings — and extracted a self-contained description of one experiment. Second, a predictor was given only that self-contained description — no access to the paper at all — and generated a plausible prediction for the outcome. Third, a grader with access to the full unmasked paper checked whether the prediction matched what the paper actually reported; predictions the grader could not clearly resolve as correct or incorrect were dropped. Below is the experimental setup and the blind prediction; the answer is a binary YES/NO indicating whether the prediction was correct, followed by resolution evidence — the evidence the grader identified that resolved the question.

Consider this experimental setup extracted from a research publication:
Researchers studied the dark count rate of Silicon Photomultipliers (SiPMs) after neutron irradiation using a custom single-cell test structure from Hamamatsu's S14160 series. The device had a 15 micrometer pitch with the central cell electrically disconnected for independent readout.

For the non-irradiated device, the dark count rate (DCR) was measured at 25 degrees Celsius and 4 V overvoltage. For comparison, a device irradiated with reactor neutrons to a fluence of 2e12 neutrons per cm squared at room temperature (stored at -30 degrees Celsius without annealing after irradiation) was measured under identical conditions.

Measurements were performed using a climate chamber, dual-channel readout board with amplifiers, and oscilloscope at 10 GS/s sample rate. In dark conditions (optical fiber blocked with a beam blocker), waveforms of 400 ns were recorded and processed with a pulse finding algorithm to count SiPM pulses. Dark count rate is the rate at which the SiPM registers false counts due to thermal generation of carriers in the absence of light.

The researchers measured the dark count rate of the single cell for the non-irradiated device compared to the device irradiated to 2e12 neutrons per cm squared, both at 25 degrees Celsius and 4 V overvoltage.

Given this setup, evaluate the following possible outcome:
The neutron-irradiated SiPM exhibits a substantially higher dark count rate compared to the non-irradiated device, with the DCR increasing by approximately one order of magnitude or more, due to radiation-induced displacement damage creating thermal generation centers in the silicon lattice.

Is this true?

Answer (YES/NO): YES